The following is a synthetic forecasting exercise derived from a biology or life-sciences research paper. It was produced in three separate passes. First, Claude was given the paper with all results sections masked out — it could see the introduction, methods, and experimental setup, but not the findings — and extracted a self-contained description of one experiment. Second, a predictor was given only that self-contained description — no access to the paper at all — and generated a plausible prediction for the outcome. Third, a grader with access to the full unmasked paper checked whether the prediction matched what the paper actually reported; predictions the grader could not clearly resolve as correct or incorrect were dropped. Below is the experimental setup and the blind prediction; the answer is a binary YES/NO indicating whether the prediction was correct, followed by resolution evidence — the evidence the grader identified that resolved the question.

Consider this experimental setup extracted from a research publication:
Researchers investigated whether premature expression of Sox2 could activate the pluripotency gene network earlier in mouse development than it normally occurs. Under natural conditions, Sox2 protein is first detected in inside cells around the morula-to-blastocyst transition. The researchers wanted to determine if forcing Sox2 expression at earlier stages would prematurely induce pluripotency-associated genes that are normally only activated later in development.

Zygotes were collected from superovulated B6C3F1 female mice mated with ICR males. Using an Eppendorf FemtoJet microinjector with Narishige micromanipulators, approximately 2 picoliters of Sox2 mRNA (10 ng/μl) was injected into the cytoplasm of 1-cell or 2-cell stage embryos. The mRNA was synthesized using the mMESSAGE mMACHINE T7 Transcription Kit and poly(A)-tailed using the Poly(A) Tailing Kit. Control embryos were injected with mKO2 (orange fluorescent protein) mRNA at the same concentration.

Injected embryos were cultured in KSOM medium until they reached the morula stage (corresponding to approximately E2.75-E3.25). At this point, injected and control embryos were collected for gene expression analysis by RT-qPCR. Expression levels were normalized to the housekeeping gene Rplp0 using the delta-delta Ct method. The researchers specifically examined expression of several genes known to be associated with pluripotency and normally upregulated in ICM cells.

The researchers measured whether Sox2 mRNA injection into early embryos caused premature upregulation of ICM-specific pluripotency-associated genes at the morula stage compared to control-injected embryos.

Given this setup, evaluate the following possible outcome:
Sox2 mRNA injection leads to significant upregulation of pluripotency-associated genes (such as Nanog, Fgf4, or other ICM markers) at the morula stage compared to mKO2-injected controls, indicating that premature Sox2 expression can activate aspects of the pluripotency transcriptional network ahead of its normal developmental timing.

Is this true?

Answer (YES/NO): YES